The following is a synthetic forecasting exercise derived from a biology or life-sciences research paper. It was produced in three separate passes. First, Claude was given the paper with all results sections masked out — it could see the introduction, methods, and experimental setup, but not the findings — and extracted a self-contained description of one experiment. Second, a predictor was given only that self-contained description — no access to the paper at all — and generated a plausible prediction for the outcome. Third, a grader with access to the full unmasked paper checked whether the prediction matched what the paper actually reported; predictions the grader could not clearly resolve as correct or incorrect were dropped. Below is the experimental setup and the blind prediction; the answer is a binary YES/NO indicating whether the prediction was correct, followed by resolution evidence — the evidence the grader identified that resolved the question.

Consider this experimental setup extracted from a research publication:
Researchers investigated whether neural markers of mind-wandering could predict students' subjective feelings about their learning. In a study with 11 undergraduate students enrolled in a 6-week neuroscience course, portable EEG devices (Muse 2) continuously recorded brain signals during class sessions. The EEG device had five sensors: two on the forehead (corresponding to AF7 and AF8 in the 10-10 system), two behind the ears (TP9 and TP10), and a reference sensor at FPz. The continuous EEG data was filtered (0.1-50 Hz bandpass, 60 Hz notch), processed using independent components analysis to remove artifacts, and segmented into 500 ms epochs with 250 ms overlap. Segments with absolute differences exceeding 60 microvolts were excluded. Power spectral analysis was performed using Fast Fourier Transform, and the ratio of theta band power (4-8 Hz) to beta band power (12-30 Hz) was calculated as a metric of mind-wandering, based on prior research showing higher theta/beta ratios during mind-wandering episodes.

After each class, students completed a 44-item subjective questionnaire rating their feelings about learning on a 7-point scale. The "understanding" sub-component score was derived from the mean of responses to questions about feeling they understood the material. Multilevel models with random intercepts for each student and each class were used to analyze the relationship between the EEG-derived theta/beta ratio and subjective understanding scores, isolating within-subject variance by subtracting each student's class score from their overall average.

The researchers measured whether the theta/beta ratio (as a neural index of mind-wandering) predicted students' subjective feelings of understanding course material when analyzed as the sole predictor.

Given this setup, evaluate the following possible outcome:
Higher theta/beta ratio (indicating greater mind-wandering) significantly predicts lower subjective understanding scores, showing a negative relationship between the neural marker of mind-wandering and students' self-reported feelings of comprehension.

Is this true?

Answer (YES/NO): NO